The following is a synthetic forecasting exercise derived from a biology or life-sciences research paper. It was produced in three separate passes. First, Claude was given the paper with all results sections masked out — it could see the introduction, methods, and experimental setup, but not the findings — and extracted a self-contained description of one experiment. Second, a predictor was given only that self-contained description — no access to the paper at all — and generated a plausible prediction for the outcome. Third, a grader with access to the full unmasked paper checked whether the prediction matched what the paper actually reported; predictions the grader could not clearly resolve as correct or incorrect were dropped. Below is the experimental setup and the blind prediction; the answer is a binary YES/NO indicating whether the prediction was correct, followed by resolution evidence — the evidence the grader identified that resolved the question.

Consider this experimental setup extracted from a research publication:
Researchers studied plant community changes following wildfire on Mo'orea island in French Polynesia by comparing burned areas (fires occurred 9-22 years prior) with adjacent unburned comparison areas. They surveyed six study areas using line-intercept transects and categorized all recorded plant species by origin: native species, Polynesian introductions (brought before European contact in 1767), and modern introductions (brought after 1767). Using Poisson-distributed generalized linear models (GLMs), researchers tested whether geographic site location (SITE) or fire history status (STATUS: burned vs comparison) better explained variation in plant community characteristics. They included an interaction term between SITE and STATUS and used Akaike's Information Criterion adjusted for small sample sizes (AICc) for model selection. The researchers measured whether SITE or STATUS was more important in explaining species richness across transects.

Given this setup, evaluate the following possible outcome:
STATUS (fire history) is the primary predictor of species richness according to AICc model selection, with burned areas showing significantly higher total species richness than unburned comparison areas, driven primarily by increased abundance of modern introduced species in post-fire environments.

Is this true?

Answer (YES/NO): NO